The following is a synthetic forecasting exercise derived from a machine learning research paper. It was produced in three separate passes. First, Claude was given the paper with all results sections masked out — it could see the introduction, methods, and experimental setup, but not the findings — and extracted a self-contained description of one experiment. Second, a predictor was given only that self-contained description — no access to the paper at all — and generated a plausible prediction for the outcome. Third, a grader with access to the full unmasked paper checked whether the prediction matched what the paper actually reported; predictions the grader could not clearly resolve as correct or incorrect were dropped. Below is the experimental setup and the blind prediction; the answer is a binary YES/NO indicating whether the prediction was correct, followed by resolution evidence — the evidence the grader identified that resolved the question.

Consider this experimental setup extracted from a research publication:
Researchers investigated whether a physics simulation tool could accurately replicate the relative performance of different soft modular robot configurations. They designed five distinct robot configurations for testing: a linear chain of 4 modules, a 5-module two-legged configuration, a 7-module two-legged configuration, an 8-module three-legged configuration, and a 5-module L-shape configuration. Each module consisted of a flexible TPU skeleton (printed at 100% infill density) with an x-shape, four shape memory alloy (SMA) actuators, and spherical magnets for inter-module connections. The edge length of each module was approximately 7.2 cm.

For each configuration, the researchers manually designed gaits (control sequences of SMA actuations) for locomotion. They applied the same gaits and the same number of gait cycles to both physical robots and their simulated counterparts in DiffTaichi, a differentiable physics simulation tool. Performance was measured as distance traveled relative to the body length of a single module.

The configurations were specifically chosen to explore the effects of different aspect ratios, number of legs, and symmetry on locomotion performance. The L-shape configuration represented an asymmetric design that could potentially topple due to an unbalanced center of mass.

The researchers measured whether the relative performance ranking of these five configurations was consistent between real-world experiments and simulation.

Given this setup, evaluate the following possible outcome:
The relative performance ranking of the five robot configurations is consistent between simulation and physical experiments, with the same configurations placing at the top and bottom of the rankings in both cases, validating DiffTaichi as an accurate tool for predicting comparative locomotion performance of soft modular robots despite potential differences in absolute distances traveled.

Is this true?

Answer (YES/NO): YES